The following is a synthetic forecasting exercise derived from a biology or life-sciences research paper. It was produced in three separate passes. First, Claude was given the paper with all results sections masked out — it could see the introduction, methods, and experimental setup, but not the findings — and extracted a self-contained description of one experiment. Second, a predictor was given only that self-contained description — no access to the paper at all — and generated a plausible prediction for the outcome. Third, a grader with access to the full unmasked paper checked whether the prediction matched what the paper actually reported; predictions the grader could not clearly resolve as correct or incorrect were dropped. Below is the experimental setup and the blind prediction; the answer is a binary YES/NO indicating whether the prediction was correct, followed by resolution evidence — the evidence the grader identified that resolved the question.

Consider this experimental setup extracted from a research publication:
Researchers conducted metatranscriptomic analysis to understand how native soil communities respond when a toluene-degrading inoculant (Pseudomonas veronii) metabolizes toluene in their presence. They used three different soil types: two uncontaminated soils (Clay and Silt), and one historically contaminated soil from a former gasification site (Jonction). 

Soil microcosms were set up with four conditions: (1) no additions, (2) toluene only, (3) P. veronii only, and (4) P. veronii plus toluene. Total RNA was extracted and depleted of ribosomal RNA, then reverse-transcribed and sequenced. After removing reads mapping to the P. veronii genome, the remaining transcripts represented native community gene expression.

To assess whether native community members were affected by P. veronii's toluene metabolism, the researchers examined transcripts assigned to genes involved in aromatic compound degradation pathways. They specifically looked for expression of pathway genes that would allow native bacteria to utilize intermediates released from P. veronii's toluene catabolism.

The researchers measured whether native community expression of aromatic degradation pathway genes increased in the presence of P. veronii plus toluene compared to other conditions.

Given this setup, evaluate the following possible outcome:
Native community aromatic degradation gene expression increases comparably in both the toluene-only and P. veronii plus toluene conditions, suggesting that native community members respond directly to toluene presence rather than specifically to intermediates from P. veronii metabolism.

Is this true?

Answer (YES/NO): NO